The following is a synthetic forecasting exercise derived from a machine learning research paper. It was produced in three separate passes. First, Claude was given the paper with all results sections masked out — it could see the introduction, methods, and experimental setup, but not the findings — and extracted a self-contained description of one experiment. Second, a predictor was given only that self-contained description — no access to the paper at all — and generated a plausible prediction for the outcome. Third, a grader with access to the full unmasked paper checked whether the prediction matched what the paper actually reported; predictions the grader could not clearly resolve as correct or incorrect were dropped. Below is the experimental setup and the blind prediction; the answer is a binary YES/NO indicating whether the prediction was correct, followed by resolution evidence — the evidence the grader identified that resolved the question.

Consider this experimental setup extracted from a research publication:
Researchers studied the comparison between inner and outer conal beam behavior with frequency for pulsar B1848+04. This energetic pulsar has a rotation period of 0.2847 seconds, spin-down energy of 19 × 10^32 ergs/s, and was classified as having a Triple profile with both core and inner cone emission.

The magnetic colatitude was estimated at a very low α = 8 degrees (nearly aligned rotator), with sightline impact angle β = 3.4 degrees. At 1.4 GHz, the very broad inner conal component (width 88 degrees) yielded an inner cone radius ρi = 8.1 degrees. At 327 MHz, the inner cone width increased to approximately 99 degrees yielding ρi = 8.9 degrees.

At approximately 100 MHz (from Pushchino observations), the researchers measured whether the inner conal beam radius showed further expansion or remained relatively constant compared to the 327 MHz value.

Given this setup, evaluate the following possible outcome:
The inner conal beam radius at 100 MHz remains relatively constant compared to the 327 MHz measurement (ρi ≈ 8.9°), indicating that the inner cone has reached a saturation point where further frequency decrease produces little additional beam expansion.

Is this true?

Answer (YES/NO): YES